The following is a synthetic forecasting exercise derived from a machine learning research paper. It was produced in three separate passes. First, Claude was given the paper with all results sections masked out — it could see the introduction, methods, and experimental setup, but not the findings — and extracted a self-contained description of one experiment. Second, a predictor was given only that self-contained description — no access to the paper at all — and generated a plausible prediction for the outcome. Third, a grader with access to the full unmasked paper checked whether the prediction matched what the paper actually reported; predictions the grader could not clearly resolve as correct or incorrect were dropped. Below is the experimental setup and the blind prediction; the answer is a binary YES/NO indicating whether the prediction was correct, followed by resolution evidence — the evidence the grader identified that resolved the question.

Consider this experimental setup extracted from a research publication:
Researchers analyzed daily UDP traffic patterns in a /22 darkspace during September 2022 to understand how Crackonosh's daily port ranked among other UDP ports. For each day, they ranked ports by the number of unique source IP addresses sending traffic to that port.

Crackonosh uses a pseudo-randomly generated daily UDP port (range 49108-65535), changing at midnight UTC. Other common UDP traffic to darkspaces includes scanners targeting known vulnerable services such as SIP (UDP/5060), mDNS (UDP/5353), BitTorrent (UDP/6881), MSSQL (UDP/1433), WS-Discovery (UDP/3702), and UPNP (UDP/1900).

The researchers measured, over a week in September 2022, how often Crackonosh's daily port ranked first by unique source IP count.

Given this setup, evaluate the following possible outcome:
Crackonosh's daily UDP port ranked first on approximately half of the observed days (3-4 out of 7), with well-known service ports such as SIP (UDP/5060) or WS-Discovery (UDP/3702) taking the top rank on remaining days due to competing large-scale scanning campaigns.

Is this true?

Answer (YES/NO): NO